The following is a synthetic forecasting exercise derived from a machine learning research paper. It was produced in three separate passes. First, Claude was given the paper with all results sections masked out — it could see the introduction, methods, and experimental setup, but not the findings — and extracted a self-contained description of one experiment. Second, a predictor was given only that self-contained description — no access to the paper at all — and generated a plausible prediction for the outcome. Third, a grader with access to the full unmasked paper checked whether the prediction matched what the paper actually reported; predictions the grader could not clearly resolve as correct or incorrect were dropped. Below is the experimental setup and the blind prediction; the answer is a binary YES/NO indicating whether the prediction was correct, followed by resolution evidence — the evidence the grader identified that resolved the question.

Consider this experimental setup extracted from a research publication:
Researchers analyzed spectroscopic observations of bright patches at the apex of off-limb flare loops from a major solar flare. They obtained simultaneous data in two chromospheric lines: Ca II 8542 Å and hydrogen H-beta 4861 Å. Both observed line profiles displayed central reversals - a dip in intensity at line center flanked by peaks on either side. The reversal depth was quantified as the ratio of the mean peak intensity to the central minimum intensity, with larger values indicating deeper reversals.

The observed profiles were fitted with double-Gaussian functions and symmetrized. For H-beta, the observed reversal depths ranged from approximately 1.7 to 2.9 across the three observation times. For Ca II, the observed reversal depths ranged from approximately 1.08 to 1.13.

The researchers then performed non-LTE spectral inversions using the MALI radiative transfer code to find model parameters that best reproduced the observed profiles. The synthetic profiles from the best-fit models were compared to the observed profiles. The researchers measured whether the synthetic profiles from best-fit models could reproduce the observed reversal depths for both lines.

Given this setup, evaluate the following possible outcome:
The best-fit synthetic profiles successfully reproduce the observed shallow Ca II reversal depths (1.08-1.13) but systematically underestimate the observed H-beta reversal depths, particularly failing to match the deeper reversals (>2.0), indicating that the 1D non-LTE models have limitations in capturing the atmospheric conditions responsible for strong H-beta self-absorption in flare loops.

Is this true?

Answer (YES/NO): NO